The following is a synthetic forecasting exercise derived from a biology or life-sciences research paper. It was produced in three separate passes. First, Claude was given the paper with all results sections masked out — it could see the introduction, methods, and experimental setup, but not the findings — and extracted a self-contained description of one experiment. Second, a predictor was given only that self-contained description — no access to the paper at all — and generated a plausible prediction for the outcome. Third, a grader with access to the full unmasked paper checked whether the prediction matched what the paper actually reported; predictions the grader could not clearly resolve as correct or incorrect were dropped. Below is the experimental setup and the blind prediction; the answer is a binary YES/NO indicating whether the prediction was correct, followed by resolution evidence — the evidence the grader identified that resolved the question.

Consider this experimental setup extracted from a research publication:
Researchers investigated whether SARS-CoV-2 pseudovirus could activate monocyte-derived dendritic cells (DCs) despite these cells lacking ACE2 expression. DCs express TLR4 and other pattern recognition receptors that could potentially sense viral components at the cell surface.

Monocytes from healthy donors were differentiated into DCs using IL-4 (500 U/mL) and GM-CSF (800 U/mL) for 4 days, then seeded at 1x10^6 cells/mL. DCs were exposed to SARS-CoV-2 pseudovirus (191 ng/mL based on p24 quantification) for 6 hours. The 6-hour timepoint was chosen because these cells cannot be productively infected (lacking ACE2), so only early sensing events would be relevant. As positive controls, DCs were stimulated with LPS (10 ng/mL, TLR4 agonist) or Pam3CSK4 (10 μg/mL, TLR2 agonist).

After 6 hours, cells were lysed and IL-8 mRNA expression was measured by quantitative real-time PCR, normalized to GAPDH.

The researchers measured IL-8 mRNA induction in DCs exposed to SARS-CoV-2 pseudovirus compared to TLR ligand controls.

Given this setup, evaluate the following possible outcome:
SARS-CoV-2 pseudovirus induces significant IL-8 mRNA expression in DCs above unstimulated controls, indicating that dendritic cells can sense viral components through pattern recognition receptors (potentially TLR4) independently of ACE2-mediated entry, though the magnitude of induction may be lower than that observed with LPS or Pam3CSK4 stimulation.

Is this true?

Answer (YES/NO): NO